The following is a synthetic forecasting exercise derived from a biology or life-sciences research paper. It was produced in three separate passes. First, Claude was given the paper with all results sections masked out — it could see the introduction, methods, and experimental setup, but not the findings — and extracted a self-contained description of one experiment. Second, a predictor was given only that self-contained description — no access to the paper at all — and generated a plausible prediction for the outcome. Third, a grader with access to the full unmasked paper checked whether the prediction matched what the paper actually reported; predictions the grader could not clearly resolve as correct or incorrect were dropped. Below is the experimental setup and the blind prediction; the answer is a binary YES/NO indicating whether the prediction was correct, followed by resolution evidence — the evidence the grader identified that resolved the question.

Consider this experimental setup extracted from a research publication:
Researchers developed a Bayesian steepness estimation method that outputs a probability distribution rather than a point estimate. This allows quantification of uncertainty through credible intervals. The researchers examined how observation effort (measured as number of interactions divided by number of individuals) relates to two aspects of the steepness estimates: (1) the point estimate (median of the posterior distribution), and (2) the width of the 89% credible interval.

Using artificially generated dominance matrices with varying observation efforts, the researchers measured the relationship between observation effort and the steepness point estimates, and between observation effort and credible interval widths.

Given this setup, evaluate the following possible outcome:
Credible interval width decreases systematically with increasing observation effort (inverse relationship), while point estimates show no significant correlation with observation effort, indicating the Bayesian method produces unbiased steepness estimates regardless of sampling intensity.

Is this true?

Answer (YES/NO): NO